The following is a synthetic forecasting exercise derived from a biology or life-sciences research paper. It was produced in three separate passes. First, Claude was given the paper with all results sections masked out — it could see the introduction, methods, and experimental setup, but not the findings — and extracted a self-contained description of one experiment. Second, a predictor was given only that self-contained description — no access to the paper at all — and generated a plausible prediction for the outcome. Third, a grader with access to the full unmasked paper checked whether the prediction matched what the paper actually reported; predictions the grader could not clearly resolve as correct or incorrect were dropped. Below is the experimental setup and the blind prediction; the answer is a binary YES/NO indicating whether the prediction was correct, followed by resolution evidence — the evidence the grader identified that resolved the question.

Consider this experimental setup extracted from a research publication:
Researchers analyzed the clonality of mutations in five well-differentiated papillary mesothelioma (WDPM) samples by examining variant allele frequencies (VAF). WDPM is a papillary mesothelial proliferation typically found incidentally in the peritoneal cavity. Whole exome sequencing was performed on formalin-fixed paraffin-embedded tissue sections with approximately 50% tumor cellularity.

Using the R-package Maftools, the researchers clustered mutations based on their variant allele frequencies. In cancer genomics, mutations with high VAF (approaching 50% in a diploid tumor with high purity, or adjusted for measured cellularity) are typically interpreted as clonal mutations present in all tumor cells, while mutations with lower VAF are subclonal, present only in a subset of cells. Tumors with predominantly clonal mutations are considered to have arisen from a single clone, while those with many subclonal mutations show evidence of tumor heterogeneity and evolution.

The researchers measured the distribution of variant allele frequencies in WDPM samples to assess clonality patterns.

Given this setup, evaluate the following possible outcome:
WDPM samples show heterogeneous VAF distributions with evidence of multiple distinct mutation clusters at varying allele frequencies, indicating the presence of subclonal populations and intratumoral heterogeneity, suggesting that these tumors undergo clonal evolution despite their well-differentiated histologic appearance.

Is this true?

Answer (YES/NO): NO